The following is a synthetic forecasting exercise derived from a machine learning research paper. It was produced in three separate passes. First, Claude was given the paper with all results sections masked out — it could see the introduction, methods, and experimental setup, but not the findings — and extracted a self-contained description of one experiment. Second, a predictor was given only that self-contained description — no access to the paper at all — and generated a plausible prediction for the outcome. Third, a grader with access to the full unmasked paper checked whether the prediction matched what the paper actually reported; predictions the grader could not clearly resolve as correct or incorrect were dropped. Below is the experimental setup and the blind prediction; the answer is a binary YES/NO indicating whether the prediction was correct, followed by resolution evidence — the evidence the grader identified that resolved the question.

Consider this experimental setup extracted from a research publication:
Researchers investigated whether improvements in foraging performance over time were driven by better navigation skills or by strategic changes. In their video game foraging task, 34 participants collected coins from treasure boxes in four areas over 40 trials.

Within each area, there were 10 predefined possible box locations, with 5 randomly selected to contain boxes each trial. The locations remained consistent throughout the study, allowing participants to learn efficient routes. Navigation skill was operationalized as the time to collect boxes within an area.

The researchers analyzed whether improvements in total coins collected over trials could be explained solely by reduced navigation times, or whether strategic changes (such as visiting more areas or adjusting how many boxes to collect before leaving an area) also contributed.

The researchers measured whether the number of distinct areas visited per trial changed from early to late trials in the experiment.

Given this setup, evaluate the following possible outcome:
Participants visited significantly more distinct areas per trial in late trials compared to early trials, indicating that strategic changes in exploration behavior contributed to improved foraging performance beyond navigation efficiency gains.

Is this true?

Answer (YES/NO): YES